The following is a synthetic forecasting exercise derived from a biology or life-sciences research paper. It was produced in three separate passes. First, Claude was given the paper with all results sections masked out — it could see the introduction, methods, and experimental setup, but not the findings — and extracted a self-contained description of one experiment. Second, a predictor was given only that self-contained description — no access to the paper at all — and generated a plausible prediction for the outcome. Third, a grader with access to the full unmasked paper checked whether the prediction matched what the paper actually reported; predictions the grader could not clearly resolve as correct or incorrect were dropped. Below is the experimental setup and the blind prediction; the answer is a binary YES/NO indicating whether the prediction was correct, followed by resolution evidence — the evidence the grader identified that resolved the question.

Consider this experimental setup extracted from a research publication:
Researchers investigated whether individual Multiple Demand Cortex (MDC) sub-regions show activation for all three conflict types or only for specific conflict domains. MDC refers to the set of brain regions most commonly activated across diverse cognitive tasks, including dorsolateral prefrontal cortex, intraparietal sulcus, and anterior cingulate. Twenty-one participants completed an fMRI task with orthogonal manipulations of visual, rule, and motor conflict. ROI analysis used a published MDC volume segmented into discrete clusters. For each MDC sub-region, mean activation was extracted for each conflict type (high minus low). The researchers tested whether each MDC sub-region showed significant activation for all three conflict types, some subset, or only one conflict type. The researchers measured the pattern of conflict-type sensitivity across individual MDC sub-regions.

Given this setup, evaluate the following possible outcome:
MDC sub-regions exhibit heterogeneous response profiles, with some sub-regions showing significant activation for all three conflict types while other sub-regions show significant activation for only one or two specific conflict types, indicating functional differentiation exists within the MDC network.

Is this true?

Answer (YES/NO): YES